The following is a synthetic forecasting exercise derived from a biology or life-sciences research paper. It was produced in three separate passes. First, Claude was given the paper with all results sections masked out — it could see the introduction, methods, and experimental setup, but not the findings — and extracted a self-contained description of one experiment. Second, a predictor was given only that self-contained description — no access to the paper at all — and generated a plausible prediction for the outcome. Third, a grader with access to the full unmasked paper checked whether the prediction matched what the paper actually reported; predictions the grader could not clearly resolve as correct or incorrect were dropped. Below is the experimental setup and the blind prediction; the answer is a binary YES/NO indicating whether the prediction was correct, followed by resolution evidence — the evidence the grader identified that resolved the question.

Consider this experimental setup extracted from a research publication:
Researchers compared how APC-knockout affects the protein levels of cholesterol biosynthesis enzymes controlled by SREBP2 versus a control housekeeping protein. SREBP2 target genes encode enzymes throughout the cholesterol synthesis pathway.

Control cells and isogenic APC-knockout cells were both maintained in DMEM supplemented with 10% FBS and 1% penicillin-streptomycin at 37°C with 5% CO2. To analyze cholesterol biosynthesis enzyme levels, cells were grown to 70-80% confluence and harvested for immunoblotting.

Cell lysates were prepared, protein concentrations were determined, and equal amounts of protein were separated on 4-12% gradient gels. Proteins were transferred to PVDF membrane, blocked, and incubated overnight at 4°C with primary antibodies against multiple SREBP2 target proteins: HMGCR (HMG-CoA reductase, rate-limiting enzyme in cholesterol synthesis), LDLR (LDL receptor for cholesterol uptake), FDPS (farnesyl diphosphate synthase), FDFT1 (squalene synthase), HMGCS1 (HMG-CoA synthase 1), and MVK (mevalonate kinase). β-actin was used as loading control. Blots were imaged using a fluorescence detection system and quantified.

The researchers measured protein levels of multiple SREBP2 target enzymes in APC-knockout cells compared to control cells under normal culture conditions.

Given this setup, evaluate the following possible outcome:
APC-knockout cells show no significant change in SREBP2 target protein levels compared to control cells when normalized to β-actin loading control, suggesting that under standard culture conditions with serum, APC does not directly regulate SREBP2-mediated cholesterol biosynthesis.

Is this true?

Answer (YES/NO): NO